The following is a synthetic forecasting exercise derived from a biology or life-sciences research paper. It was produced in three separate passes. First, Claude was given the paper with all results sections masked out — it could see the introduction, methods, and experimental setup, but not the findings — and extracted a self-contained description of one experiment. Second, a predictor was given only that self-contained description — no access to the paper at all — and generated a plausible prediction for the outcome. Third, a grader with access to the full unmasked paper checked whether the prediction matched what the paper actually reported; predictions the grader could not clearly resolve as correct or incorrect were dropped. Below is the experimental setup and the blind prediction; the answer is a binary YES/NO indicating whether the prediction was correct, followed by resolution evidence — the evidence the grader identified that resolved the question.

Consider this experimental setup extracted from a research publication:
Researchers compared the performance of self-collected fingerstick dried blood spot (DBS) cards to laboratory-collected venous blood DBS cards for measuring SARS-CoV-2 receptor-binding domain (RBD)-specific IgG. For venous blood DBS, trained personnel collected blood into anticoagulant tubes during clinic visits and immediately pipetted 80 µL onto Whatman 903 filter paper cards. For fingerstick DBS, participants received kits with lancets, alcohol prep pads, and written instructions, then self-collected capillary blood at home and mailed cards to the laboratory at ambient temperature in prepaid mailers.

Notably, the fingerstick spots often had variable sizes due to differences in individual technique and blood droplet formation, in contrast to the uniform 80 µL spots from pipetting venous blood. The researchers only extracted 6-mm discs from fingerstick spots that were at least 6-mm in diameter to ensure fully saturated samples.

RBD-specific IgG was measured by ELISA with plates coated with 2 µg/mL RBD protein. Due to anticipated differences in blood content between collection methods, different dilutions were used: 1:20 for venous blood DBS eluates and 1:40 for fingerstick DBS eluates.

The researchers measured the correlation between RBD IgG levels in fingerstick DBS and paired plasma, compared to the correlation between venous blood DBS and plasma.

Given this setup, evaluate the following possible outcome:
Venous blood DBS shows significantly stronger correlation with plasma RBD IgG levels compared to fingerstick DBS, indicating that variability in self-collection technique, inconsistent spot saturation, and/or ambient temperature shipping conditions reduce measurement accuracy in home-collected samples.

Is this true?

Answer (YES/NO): NO